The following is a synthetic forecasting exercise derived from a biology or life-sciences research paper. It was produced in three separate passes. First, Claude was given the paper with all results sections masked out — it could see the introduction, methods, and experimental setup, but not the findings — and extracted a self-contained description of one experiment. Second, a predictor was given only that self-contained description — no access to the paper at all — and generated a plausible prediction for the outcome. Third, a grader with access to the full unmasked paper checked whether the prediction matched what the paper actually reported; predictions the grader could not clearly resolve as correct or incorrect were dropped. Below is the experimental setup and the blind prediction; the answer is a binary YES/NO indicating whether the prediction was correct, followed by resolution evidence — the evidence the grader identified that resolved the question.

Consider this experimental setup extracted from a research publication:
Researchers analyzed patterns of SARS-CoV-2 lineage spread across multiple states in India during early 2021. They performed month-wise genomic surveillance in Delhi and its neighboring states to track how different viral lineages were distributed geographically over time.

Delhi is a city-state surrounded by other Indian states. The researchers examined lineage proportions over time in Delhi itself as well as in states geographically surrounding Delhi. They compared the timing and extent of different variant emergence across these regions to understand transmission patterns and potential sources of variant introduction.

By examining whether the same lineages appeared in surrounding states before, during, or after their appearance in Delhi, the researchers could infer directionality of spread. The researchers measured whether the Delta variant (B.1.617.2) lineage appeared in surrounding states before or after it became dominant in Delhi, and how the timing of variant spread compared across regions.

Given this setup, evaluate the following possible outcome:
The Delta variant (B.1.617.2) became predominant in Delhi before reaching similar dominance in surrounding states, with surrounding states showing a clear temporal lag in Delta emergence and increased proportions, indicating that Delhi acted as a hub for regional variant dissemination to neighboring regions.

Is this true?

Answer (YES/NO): NO